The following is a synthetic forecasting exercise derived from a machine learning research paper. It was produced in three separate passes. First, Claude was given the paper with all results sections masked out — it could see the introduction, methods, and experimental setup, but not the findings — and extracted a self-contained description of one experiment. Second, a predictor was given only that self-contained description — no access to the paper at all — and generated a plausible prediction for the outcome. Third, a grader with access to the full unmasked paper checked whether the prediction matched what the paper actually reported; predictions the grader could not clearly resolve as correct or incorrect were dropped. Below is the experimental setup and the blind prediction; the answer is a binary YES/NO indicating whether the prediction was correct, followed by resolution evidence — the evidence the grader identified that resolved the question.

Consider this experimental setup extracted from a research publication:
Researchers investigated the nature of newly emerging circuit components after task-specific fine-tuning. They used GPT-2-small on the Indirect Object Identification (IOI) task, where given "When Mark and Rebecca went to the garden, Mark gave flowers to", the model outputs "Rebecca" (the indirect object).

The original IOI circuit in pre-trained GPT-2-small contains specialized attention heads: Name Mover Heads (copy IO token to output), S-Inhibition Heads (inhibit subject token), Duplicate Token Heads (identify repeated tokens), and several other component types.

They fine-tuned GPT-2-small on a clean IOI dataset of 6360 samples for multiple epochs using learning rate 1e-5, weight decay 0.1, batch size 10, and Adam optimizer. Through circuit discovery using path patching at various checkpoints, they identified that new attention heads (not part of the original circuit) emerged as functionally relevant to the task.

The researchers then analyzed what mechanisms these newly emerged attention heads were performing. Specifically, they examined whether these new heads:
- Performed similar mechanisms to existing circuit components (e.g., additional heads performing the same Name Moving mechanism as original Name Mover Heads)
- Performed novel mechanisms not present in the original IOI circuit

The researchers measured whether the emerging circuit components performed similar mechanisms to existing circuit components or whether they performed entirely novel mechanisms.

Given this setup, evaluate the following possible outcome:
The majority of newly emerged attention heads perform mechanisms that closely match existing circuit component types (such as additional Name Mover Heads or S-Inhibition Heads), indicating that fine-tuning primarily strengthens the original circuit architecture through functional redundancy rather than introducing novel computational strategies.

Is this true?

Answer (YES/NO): YES